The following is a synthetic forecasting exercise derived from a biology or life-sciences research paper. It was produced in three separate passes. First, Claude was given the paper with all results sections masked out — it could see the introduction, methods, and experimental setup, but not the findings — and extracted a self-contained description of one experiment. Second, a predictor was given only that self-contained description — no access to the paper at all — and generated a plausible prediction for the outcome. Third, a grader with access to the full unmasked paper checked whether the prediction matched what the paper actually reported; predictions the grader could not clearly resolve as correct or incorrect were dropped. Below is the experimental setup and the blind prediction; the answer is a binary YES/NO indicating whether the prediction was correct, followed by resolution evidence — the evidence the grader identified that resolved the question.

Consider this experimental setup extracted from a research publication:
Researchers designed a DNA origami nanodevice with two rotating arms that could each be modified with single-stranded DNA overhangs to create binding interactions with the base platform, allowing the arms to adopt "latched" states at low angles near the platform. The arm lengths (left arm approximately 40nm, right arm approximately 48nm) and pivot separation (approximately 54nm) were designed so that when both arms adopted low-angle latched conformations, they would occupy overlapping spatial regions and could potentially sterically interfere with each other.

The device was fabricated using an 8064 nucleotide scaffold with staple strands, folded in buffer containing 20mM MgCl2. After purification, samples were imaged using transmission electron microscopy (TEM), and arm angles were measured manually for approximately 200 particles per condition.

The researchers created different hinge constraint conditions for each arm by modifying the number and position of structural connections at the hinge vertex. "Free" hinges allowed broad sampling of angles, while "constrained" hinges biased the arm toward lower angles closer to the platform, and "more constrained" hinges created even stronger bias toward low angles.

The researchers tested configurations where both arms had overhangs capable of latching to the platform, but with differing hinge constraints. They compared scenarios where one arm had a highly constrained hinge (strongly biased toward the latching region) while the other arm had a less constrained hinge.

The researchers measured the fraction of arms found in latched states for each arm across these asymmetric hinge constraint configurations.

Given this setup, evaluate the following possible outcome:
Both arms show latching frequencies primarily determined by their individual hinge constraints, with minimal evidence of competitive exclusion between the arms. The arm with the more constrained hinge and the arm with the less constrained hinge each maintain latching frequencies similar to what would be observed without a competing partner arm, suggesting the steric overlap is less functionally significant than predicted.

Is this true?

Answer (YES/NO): NO